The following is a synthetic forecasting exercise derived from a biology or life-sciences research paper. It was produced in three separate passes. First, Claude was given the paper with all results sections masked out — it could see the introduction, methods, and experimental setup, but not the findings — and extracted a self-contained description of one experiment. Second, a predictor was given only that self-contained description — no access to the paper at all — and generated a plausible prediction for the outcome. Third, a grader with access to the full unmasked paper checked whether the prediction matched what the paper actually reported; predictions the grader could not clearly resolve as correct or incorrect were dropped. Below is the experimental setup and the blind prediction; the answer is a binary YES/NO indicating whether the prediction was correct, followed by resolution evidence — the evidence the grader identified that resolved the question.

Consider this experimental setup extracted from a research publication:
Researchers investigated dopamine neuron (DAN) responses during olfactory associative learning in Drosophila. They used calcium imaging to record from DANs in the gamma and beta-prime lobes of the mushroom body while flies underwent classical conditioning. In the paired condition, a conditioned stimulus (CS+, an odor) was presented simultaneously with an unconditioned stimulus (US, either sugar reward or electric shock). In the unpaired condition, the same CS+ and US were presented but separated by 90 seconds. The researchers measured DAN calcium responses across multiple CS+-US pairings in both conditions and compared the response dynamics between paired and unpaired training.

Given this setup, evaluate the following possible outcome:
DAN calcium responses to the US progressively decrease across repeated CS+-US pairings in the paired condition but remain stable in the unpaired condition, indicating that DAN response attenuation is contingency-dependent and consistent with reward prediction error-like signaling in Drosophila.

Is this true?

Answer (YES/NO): NO